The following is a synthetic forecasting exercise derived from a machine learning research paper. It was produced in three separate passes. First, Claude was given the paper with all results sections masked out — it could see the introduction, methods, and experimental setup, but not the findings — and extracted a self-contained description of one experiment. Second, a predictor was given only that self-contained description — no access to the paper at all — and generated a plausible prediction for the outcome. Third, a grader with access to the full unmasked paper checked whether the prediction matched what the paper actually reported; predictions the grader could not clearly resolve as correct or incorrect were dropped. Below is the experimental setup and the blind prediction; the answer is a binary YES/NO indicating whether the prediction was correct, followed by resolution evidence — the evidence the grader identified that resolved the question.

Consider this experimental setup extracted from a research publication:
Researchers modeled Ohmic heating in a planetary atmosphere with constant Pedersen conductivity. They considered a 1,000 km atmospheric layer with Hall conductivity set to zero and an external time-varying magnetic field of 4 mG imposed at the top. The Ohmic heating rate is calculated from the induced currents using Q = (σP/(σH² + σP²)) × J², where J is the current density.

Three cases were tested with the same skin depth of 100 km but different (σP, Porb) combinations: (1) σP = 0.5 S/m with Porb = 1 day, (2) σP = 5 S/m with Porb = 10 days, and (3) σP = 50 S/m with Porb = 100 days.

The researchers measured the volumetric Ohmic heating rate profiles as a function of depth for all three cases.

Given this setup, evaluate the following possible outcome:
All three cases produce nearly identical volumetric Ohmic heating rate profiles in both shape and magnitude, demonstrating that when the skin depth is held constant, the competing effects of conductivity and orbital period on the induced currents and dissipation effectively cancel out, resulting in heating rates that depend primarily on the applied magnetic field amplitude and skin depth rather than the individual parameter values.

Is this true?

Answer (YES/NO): NO